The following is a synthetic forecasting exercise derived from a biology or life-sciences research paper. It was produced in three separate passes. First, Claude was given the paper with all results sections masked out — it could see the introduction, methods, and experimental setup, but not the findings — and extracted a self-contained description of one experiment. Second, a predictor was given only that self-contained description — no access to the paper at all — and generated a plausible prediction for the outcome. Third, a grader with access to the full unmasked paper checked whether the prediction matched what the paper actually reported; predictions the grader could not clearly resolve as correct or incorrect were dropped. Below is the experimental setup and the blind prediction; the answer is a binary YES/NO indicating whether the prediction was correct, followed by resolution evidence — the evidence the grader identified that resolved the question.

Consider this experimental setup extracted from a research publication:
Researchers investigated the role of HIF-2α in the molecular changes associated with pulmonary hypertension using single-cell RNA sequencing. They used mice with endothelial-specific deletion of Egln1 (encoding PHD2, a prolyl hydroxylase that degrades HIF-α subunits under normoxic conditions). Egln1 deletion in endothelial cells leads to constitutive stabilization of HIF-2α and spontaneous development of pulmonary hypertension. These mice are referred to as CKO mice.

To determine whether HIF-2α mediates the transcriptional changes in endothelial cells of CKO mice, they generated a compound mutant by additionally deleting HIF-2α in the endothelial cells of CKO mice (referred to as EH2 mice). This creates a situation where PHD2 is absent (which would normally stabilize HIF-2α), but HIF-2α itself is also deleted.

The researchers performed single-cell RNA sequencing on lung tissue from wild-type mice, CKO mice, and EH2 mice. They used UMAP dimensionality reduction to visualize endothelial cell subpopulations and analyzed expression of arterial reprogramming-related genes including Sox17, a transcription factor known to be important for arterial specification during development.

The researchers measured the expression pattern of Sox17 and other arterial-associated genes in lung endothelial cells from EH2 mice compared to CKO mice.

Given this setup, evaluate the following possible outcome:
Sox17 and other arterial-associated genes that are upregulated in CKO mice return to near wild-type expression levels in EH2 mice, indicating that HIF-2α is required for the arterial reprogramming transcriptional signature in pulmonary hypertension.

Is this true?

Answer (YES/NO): YES